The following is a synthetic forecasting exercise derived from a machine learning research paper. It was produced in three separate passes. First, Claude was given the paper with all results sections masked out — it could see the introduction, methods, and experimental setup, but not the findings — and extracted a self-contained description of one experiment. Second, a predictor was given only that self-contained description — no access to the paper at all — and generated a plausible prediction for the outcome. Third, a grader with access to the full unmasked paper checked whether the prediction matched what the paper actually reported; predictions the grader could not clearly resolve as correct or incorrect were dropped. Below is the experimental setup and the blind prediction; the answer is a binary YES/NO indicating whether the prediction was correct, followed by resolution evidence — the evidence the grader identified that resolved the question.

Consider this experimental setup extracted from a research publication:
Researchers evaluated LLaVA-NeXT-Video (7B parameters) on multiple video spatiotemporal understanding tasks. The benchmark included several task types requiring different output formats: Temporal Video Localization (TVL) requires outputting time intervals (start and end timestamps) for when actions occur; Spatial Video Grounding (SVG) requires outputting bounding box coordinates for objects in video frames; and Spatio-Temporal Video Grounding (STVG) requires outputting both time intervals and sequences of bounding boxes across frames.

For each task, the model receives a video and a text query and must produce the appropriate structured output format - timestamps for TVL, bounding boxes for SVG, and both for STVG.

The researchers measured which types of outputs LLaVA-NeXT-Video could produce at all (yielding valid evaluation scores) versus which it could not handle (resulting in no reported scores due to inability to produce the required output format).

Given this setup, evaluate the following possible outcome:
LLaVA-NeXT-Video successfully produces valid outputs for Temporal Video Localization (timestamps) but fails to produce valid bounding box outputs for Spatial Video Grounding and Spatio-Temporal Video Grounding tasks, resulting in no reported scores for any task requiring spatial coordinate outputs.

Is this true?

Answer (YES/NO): YES